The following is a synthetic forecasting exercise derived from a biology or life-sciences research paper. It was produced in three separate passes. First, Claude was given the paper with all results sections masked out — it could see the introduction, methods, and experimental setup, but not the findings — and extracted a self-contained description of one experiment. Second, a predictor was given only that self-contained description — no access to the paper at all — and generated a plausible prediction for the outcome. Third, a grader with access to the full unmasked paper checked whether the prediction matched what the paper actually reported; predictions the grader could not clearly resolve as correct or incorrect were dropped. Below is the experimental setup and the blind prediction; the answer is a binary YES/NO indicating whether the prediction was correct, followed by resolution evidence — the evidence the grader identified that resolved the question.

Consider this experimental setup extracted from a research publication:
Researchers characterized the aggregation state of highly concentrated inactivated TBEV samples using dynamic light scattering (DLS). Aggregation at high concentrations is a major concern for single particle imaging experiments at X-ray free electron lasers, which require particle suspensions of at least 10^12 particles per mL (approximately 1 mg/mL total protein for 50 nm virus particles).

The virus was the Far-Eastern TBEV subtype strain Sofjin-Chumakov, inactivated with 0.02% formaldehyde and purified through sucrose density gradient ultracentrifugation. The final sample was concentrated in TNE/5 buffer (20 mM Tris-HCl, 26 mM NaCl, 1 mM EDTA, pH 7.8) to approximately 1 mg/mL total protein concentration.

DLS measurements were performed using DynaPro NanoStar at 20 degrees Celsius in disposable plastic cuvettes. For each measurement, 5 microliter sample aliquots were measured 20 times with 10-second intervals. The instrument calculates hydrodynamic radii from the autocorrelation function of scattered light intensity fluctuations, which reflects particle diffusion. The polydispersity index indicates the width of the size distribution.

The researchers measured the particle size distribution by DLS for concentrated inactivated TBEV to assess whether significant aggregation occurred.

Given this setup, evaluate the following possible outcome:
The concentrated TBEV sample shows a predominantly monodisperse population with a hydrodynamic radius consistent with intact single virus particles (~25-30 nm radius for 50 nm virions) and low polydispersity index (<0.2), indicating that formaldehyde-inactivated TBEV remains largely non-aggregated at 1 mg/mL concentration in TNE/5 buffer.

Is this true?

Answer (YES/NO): YES